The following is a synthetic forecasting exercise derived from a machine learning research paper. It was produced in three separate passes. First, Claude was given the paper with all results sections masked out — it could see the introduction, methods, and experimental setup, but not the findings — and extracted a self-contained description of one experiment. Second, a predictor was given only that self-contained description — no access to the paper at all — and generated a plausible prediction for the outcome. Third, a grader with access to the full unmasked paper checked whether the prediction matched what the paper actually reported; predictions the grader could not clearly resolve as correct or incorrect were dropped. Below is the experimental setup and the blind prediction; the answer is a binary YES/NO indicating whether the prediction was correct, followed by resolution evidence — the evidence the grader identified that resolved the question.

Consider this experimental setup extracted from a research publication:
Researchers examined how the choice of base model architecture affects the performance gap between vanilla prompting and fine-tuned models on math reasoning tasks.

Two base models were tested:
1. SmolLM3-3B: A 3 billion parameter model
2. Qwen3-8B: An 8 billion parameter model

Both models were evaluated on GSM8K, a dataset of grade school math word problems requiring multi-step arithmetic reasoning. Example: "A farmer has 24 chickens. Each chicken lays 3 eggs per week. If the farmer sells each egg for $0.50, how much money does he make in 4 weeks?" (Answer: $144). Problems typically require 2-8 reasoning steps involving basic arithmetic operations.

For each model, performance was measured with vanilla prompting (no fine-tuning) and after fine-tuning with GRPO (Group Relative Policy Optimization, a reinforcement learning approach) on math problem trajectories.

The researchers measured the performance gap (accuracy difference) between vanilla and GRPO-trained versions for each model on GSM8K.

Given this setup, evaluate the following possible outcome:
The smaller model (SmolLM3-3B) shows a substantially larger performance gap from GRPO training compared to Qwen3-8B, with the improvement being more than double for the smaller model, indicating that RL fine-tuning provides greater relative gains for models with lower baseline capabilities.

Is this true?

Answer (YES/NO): YES